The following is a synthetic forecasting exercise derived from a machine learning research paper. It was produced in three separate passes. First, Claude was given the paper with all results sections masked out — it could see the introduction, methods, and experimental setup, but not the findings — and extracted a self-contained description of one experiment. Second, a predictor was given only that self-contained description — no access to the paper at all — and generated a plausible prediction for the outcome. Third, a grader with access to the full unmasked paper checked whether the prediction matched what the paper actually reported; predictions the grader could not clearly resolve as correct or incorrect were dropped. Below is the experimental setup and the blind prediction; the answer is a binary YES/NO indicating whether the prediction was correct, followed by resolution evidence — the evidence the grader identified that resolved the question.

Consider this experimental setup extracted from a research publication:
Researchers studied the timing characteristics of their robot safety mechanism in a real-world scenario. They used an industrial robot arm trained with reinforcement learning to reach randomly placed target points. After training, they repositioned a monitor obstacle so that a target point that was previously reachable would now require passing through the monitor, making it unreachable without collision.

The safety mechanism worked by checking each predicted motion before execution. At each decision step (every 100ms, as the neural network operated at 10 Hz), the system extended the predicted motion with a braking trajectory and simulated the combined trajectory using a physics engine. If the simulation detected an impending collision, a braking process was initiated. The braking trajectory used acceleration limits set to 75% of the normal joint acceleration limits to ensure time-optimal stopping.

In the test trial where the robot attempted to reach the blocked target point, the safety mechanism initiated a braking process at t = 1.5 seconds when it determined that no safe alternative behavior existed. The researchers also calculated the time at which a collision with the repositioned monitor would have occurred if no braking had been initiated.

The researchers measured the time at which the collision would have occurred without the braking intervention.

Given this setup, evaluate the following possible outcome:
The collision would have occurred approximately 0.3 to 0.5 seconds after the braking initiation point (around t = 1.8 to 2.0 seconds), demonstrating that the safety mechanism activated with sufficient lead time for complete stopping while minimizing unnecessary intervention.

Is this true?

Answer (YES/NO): NO